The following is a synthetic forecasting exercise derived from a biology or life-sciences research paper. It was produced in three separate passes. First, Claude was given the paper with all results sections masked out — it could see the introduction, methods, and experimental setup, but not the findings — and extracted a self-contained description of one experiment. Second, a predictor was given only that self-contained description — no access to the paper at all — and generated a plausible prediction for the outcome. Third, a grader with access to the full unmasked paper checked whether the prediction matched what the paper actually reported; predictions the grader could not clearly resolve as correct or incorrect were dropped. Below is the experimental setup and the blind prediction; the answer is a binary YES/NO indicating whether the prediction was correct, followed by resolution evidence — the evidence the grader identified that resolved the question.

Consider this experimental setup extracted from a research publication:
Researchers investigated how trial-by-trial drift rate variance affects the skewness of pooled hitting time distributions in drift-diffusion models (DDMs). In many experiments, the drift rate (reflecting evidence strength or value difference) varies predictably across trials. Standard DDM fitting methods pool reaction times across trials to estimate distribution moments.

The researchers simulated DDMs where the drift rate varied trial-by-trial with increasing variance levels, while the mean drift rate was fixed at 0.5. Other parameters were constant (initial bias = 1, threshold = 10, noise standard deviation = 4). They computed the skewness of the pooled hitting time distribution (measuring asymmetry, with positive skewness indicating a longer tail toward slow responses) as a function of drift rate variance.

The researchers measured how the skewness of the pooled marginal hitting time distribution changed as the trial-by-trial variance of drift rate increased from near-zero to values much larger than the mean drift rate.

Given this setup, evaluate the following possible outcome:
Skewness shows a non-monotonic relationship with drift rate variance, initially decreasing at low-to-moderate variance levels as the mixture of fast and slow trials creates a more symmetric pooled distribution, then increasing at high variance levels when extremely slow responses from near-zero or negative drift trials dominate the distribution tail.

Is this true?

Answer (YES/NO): NO